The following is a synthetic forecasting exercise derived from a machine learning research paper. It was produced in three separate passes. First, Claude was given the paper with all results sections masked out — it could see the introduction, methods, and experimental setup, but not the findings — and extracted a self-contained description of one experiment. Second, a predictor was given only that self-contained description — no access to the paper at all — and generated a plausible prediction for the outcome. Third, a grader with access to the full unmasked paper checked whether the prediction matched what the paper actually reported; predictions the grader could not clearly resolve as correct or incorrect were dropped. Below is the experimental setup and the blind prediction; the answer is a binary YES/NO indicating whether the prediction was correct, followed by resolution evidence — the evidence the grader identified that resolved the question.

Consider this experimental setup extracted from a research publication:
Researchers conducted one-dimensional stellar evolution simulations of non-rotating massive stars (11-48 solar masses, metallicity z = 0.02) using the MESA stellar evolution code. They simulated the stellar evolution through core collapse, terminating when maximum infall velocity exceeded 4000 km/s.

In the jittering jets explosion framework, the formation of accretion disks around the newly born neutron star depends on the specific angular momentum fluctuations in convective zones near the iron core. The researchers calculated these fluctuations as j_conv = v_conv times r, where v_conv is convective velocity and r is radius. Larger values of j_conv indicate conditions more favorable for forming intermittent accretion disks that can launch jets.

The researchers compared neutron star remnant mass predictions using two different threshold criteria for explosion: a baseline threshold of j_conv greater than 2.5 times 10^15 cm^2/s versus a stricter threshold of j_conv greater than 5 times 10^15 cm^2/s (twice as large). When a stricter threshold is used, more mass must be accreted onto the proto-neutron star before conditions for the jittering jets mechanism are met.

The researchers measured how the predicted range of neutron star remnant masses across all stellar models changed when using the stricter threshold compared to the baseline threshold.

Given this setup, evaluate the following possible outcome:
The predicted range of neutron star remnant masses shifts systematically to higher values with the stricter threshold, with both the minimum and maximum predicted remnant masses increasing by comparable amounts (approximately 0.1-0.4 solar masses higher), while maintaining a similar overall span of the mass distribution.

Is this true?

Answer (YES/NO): NO